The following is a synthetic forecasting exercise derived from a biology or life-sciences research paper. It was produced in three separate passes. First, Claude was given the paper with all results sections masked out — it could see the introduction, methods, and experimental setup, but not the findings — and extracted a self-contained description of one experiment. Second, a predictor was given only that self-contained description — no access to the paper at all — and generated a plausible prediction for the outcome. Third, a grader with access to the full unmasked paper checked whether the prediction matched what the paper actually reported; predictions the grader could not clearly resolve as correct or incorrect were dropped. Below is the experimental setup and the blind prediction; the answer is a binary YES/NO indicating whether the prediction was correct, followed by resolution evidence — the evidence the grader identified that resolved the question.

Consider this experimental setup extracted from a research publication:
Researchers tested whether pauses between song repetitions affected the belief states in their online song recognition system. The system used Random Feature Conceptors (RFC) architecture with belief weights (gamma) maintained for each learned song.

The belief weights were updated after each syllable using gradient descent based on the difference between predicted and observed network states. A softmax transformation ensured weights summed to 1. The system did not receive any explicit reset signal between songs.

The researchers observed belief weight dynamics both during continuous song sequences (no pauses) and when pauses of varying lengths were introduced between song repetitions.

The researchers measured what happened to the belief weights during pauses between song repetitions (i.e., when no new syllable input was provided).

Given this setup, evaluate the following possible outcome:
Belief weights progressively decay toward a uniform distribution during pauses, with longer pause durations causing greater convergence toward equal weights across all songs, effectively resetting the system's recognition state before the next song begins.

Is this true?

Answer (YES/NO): YES